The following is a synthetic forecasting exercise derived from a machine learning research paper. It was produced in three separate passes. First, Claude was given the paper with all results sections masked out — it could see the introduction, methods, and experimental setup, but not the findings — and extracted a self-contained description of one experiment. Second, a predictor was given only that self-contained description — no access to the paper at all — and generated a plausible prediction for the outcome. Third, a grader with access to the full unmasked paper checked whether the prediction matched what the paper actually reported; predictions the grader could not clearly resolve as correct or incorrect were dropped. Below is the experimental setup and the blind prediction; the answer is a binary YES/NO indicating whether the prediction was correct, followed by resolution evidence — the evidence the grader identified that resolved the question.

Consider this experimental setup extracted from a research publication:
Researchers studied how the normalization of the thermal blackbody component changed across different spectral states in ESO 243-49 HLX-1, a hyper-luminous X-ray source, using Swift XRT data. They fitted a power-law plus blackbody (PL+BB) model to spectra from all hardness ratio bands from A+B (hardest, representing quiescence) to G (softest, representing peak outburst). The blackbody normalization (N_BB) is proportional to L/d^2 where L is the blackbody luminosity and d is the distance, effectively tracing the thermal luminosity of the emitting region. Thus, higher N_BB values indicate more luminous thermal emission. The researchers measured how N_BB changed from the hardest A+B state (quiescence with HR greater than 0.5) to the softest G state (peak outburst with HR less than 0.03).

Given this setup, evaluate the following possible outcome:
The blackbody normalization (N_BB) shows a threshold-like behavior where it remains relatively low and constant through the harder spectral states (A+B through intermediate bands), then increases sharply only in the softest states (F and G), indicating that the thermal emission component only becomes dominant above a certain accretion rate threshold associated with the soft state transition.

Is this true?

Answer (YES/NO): NO